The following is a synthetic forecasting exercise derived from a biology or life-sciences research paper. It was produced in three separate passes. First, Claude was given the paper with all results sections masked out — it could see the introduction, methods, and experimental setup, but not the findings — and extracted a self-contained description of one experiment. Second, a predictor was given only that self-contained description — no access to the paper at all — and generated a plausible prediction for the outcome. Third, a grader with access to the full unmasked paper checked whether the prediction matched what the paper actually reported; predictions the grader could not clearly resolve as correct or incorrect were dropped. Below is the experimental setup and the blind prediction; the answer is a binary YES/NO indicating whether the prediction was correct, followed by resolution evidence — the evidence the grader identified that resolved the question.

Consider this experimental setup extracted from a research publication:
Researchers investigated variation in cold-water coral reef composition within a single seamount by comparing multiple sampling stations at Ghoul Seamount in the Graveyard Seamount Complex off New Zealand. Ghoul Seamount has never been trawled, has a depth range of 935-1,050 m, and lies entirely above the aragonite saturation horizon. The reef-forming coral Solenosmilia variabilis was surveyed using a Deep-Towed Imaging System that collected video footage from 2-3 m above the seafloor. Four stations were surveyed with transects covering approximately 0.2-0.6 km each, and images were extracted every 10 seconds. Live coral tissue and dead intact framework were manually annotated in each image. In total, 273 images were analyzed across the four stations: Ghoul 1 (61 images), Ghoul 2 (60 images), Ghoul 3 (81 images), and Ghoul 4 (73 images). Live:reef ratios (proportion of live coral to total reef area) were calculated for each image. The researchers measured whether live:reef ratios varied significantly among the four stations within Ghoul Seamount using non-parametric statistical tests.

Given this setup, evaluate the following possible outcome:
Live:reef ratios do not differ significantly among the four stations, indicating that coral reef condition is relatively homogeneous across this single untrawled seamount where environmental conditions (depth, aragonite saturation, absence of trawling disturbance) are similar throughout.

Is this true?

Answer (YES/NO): NO